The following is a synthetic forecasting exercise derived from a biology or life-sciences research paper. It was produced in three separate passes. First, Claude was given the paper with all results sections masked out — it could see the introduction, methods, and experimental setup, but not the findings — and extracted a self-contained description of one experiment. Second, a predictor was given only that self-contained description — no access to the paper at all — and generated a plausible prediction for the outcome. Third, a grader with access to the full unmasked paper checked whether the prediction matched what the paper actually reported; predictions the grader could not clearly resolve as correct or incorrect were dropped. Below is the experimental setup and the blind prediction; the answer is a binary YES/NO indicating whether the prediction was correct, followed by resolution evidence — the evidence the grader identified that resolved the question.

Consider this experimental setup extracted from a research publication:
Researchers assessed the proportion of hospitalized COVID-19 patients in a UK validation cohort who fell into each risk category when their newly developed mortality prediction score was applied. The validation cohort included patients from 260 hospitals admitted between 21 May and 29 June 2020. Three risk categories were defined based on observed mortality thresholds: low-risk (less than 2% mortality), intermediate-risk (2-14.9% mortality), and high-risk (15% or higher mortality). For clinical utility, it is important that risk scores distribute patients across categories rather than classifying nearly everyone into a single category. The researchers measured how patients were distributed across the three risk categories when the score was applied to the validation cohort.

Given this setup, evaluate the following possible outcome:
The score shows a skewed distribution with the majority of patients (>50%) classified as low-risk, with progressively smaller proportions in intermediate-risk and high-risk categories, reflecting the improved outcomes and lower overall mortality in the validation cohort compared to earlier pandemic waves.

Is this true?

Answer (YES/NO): NO